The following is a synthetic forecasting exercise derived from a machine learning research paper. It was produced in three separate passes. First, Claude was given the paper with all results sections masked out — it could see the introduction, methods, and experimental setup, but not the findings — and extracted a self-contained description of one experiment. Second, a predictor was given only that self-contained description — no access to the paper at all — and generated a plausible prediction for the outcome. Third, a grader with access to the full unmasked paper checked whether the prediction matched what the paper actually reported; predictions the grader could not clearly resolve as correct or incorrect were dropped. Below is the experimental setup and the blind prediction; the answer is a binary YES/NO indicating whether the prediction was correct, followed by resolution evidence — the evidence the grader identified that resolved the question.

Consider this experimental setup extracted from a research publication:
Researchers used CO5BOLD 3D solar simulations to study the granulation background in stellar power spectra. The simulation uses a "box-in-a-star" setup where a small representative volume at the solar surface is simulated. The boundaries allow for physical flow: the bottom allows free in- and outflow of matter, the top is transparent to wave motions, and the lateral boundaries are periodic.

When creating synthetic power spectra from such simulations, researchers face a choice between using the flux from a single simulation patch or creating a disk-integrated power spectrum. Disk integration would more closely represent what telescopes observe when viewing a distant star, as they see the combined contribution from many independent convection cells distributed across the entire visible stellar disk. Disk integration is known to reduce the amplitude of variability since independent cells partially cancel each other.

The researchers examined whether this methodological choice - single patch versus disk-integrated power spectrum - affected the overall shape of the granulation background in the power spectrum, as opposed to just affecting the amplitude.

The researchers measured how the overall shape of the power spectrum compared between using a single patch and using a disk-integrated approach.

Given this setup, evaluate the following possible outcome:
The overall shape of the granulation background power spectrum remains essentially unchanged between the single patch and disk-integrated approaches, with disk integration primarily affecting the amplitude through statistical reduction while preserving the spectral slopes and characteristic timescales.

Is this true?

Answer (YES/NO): YES